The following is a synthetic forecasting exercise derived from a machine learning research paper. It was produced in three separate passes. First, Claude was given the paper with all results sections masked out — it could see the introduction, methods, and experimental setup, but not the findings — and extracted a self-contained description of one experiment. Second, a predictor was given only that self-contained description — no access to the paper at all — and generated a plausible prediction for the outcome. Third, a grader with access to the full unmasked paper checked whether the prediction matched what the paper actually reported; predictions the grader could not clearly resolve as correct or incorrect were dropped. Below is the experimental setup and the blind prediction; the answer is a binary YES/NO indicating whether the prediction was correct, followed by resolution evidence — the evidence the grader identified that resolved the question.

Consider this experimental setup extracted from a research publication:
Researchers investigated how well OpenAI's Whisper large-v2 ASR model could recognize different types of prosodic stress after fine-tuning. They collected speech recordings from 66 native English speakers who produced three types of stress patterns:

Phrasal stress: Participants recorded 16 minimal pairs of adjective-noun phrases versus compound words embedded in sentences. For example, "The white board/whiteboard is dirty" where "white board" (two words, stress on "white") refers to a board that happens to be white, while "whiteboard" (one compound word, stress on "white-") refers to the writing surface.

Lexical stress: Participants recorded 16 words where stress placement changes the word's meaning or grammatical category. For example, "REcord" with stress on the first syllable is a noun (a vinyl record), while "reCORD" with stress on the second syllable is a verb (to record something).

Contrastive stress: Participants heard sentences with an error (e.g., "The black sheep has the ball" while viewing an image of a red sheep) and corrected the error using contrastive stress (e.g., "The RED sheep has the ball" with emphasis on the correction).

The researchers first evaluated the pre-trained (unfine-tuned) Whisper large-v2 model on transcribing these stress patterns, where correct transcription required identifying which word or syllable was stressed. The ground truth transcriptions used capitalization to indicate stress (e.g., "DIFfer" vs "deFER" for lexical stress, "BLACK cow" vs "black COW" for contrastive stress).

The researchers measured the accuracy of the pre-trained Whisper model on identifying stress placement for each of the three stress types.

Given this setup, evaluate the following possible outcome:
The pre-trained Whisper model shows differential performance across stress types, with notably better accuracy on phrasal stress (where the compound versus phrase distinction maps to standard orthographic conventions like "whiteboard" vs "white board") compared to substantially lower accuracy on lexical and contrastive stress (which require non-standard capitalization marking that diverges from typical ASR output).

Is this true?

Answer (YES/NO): YES